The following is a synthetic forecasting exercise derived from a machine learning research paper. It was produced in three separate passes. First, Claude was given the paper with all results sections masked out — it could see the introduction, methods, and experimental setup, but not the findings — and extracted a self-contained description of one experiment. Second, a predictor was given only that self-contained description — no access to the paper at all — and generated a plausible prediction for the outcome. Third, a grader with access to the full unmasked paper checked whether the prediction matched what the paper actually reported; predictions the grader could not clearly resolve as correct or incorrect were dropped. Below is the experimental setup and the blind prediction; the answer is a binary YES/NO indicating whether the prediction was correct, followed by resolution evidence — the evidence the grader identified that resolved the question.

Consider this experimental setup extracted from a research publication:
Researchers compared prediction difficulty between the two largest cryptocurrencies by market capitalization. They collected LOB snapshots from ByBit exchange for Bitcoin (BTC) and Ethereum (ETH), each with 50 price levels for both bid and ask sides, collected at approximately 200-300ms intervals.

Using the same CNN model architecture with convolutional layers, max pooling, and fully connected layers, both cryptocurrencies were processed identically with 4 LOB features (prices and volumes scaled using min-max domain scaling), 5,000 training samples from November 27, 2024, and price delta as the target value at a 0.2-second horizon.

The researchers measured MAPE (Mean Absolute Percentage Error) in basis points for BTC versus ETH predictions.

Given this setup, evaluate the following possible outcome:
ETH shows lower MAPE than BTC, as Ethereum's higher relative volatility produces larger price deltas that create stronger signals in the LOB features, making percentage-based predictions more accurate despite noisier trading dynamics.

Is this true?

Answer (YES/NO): NO